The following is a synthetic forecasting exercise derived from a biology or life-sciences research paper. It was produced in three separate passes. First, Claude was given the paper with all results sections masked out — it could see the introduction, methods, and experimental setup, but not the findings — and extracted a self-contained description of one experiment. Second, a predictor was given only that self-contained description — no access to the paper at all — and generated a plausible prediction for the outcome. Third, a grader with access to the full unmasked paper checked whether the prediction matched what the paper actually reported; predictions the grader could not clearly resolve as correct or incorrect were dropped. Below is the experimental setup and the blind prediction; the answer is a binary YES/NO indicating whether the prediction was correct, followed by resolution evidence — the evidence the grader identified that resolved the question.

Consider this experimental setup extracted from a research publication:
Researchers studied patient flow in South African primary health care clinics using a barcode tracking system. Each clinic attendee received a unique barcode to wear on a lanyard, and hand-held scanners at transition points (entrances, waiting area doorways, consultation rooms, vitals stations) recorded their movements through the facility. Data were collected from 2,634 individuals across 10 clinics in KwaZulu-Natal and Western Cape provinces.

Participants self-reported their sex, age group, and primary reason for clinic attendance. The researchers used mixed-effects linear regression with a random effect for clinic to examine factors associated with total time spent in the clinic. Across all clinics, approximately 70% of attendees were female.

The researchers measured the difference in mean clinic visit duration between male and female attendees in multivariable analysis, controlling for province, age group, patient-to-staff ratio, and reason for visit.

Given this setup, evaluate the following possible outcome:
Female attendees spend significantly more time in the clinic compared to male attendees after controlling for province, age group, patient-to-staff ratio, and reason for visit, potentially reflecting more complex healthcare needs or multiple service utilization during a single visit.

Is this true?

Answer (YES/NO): YES